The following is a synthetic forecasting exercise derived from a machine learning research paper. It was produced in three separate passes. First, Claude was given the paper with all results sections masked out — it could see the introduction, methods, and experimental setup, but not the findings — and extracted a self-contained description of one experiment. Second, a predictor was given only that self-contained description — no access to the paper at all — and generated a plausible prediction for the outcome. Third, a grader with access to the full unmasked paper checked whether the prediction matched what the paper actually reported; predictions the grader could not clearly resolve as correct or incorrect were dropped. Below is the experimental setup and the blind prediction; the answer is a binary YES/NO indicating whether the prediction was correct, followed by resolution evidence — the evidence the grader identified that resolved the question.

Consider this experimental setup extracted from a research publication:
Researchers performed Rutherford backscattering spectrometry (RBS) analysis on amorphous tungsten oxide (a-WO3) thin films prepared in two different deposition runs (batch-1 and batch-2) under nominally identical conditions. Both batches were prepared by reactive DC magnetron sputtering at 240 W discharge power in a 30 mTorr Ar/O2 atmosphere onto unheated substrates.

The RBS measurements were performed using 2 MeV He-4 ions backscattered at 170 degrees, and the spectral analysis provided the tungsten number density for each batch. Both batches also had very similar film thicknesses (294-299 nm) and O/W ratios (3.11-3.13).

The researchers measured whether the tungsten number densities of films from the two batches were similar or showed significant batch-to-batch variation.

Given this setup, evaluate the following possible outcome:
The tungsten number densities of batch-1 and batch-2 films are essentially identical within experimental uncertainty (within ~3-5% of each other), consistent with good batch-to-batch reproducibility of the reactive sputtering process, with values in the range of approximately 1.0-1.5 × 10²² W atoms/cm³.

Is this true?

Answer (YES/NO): NO